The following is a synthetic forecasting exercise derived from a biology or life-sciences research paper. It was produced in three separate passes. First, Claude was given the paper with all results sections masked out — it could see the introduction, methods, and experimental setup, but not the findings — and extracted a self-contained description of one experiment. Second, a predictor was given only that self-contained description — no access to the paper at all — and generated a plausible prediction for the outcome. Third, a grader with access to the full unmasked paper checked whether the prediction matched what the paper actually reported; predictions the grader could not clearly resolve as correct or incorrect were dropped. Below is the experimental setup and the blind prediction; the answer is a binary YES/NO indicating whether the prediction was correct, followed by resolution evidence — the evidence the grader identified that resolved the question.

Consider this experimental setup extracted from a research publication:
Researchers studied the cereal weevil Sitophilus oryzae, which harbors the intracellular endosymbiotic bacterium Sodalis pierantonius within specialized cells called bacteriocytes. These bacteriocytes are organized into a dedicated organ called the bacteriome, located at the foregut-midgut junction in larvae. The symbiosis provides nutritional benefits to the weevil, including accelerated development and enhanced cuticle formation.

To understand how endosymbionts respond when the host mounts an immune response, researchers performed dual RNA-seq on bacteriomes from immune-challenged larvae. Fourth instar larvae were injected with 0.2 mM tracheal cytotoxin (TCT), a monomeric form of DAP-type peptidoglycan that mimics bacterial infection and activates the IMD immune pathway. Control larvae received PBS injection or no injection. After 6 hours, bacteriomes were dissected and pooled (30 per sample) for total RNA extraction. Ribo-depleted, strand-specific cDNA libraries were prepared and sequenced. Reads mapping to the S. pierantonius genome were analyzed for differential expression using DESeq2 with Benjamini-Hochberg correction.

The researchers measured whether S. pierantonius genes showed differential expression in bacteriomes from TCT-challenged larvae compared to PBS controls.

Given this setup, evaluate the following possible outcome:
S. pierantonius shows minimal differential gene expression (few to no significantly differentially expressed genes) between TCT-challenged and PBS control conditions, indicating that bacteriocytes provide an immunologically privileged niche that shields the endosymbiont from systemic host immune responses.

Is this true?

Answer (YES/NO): YES